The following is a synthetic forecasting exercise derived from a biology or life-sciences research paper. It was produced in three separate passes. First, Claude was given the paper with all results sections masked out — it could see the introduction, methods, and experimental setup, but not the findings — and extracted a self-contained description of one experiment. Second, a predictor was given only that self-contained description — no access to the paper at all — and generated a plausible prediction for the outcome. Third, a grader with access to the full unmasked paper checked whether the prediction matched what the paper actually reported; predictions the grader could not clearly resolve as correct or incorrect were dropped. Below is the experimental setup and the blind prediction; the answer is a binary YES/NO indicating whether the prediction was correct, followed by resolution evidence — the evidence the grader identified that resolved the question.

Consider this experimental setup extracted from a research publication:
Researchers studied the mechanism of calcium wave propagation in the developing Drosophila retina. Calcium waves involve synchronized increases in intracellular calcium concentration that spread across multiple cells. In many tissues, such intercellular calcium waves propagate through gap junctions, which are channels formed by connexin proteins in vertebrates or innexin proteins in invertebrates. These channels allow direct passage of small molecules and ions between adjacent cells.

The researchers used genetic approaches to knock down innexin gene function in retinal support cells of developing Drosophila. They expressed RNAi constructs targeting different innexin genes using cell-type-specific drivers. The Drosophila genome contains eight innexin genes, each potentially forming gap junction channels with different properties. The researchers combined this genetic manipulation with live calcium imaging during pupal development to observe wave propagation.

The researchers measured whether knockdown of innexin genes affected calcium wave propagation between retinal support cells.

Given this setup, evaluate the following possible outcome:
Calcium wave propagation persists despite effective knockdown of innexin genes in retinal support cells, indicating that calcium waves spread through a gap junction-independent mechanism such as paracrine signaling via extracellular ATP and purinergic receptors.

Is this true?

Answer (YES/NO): NO